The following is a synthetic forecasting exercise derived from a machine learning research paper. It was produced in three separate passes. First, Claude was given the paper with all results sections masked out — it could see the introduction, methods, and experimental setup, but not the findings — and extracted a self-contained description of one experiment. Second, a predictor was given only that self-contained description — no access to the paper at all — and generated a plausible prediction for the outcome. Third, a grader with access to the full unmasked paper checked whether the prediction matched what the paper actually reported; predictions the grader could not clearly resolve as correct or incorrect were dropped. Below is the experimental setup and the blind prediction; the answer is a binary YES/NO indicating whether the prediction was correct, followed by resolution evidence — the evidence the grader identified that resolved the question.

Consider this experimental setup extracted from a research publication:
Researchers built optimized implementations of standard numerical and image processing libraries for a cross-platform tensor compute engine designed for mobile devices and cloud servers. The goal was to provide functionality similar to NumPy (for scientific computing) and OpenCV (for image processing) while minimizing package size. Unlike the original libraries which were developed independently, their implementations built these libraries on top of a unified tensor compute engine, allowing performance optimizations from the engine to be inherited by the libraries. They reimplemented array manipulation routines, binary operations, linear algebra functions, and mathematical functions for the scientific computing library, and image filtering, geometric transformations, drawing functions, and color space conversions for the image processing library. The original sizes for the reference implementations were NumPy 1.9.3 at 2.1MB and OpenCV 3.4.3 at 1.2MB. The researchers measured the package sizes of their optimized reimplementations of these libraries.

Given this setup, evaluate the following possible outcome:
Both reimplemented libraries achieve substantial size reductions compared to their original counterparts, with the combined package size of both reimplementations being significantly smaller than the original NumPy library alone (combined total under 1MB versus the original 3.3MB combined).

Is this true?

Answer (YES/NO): YES